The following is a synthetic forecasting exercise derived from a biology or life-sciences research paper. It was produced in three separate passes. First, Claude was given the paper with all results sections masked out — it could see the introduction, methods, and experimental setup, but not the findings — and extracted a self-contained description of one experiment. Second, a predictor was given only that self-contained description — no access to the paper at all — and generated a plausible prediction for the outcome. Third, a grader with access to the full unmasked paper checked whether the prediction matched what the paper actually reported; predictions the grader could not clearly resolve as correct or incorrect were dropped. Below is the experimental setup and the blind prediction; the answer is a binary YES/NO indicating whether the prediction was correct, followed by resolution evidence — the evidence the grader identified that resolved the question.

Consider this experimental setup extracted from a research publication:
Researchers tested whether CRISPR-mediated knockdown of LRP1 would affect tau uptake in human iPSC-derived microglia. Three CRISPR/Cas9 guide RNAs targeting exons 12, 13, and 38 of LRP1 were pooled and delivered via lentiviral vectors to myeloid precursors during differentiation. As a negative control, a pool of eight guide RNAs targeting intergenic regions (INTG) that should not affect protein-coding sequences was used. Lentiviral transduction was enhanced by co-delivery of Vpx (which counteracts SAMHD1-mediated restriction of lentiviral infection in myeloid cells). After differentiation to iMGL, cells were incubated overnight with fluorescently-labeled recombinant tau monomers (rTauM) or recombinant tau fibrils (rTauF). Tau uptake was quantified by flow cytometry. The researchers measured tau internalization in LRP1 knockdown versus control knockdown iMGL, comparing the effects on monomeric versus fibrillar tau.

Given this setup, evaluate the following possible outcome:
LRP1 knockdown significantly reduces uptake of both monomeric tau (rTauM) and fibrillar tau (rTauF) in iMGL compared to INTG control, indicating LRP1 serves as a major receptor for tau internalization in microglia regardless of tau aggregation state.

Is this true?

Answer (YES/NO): NO